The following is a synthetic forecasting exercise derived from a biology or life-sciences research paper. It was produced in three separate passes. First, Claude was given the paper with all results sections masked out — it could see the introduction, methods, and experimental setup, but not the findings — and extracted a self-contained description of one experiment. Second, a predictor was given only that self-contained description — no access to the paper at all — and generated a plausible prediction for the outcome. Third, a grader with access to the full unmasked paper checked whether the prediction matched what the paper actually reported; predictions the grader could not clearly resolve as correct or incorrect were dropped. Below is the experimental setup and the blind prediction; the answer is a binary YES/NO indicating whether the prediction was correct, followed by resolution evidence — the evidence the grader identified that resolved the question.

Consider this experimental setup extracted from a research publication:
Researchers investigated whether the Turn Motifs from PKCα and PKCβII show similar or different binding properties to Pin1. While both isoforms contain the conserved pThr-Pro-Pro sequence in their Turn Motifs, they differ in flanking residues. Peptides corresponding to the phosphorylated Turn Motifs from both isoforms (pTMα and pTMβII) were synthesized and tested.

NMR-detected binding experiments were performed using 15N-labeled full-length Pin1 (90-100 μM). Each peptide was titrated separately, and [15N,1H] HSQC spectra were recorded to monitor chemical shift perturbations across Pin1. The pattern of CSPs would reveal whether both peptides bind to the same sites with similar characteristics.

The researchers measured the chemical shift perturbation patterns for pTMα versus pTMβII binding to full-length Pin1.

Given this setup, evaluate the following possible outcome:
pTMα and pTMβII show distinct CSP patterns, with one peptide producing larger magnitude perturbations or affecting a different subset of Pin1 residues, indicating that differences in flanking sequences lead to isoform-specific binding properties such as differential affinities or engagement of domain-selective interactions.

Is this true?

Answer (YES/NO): NO